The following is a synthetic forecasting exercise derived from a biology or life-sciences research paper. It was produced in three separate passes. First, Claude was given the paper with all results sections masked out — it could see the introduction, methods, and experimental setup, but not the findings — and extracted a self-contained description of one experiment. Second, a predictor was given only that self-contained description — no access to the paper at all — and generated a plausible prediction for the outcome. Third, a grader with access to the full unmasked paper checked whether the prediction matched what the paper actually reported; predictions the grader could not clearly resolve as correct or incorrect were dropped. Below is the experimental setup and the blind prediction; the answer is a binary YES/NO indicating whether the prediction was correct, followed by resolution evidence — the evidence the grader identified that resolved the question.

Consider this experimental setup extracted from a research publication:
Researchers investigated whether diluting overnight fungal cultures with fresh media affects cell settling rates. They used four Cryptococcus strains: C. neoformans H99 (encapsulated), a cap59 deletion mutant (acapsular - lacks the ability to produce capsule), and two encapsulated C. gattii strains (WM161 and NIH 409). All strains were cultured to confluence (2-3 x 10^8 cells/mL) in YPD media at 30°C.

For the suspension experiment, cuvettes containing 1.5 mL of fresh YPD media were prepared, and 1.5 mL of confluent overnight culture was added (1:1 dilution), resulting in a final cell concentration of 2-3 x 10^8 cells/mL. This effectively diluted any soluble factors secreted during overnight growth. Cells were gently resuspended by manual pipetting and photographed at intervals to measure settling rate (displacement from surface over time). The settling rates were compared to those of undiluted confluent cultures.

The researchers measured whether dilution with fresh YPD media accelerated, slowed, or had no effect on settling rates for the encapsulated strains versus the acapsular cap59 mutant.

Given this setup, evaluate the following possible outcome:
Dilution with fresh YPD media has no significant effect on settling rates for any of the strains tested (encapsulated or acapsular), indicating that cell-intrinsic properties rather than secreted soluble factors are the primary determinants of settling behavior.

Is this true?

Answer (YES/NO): NO